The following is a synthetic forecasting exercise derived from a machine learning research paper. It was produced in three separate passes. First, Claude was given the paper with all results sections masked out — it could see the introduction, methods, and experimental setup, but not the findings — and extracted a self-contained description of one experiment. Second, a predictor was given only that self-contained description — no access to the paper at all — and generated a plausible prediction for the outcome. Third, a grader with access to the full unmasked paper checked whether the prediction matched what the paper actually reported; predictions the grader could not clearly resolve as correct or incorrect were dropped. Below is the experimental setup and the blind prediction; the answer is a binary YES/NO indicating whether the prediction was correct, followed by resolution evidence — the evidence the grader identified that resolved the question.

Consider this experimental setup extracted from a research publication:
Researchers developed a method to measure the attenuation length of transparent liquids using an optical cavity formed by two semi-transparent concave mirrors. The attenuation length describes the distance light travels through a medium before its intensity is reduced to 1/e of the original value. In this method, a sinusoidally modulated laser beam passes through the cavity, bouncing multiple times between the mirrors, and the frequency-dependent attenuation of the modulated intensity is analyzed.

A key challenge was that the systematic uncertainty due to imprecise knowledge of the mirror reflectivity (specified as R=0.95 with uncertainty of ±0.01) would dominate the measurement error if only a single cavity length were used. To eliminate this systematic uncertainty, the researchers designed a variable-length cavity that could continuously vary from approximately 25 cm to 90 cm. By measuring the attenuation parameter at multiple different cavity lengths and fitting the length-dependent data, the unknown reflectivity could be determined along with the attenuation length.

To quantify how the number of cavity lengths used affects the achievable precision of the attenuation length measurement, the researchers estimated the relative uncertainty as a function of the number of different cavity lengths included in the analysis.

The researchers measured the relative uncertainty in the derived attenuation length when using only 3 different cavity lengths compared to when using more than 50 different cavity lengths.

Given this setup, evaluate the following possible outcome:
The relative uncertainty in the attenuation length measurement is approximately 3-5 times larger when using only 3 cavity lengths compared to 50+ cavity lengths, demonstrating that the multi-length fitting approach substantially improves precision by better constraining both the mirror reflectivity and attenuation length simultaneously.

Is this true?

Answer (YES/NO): YES